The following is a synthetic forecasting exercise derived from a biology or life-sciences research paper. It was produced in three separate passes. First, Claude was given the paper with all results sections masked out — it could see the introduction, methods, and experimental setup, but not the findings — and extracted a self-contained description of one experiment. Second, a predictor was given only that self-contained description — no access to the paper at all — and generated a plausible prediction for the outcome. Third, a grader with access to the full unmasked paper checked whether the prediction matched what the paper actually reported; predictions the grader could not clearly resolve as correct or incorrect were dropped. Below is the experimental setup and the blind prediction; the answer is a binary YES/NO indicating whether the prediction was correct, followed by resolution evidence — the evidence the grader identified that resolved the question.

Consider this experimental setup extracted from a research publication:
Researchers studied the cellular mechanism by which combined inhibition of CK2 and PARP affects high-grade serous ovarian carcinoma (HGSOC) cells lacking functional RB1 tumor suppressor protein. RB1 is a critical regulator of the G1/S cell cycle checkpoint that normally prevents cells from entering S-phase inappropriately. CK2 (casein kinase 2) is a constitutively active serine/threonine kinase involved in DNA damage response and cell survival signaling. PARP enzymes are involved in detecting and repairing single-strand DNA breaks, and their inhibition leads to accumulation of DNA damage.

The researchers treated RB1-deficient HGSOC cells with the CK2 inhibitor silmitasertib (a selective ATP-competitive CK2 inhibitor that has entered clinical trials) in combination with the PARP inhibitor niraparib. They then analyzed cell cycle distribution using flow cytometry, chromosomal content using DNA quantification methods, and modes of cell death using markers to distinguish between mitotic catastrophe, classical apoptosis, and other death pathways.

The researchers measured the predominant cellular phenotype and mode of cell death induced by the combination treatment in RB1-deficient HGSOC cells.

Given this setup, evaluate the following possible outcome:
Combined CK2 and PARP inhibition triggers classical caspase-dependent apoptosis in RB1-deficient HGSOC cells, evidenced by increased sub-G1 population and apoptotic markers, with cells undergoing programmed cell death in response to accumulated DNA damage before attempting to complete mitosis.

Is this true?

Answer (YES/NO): NO